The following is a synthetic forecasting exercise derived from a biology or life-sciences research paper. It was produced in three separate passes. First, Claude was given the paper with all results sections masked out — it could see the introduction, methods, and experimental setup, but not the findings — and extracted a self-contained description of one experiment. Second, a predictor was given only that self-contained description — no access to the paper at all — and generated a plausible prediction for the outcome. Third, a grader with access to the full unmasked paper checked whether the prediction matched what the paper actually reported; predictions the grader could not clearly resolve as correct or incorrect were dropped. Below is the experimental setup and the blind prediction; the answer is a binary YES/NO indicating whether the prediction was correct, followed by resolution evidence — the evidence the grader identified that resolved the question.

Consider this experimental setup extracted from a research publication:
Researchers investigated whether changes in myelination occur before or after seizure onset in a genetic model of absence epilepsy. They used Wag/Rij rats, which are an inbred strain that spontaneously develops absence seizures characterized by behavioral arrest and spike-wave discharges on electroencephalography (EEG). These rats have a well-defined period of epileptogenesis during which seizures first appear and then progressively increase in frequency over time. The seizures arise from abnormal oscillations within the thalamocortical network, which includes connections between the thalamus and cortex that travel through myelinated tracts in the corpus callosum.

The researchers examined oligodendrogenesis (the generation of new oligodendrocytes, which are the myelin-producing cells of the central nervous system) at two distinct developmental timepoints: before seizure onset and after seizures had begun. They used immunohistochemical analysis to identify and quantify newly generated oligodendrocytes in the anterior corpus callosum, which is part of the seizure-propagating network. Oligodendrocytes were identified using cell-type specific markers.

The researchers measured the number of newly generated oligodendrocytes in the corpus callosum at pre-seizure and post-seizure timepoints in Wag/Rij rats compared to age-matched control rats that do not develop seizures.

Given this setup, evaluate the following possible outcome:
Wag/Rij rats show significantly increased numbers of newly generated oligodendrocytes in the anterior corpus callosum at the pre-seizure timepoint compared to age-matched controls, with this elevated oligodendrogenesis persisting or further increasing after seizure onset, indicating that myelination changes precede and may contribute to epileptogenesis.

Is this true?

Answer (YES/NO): NO